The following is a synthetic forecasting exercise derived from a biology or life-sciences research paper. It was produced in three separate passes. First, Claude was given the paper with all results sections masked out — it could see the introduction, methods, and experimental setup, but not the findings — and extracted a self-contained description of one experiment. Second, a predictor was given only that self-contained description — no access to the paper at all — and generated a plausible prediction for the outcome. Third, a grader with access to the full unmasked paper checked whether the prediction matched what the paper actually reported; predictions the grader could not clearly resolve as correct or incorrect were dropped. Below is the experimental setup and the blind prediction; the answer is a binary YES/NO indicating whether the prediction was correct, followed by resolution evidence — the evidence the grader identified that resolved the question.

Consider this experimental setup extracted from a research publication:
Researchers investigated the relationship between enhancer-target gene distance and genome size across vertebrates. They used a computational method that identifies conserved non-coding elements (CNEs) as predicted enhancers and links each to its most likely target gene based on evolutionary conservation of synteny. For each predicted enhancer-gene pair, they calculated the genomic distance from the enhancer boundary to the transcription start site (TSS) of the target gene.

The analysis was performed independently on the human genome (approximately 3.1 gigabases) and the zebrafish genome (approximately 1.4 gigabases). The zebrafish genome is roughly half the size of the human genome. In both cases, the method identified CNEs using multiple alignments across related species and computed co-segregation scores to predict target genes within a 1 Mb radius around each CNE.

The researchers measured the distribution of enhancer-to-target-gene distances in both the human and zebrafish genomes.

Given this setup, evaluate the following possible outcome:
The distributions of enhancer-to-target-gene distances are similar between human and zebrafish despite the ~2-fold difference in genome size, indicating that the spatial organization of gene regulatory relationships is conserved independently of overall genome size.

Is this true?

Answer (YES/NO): NO